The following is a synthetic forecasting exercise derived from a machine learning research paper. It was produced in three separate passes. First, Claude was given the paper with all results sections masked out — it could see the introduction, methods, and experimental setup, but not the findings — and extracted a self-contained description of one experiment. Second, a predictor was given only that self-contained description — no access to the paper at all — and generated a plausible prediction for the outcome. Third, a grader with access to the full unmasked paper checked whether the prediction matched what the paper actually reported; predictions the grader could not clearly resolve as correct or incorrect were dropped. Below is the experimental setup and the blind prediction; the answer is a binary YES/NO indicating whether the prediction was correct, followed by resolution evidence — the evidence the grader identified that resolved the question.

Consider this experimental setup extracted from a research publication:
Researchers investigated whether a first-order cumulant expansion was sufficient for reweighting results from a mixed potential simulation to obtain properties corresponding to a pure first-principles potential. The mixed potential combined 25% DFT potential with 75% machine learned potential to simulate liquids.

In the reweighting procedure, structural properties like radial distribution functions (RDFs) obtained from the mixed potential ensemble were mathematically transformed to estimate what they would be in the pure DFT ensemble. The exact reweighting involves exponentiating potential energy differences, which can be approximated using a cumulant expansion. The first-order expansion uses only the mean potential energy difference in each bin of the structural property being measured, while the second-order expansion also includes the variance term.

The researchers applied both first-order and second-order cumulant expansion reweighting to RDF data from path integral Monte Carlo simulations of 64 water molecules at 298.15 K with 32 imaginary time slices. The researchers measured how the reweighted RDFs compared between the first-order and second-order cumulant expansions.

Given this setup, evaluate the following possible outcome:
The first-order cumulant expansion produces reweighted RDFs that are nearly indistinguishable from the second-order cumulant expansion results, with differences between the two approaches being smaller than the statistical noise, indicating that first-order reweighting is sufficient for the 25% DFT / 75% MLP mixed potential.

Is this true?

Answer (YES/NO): YES